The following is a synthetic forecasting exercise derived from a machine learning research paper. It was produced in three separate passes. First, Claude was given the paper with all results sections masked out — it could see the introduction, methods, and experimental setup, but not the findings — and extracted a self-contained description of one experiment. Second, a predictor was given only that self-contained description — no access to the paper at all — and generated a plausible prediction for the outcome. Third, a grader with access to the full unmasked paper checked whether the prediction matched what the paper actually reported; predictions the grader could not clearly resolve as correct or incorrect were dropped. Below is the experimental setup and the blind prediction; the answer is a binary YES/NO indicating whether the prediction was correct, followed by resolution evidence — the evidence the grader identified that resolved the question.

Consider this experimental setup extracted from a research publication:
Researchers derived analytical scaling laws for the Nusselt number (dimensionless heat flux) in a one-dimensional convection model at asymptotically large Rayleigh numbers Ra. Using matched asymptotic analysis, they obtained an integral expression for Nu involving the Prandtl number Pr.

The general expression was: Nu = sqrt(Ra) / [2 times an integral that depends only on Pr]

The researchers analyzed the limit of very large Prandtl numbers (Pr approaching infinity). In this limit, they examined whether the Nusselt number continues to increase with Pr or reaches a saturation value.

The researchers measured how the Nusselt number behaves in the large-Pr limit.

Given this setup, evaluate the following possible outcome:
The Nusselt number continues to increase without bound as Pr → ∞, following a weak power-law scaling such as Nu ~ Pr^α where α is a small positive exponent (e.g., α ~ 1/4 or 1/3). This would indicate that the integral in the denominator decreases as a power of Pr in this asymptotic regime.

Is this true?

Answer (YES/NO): NO